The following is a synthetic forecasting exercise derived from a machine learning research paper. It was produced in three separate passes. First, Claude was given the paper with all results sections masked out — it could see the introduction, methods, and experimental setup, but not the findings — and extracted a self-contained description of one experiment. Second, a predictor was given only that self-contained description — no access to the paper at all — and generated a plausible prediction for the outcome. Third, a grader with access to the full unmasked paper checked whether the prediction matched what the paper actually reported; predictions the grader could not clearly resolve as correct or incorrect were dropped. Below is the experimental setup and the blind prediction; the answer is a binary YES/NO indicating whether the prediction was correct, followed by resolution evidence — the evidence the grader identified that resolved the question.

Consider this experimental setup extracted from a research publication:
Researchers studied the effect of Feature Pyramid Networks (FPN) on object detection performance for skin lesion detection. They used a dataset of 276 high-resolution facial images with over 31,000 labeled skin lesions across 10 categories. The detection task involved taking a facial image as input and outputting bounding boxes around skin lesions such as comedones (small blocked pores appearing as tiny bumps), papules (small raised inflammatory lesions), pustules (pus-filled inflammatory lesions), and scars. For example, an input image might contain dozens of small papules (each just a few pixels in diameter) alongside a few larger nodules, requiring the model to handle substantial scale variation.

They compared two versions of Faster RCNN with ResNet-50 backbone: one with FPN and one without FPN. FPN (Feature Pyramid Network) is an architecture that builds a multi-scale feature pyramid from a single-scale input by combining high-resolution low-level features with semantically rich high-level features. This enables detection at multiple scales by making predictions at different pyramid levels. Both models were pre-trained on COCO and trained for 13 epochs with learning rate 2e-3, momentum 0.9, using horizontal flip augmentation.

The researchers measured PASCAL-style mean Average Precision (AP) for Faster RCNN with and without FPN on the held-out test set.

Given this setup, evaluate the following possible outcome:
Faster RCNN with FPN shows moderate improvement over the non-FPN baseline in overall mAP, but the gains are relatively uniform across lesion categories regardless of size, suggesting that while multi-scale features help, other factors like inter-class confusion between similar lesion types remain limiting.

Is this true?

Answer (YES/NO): NO